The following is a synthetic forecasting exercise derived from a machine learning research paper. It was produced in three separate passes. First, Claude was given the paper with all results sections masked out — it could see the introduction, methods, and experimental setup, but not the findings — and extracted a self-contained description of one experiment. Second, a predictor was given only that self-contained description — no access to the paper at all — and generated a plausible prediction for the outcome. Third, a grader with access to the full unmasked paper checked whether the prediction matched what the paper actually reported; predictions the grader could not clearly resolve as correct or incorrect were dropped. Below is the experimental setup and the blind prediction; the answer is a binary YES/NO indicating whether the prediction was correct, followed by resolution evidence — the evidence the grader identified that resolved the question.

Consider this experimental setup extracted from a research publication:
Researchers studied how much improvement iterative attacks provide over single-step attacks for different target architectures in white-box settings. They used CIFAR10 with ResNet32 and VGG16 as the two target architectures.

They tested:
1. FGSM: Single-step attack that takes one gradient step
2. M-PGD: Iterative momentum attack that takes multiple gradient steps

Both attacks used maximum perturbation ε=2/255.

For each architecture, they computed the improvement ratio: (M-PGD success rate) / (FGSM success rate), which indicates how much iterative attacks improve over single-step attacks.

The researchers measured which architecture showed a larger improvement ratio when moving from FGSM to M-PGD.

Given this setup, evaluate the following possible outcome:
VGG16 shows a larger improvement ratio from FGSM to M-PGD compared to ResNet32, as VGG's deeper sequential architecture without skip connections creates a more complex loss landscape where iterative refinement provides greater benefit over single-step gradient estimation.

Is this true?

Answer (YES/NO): NO